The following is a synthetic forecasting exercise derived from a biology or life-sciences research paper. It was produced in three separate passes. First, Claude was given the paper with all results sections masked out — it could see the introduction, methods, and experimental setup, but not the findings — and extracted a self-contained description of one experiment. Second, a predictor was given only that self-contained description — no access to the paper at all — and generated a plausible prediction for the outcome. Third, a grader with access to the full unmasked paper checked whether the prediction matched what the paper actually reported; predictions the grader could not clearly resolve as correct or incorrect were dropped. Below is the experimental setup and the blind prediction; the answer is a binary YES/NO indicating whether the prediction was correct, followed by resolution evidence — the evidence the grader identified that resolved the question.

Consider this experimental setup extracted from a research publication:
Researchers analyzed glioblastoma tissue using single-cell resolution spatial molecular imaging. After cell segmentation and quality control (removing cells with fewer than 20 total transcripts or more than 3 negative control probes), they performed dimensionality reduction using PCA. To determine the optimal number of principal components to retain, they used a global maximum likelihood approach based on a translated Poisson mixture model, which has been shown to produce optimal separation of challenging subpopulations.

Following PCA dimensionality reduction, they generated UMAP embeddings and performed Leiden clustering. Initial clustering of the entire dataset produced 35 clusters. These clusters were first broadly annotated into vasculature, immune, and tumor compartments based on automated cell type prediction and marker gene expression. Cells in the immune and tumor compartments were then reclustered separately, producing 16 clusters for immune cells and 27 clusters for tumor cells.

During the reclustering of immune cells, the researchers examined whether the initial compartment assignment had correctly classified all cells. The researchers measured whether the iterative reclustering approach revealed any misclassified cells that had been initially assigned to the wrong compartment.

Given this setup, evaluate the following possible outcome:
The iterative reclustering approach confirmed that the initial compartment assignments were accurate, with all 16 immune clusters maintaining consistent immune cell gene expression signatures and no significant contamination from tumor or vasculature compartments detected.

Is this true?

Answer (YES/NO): NO